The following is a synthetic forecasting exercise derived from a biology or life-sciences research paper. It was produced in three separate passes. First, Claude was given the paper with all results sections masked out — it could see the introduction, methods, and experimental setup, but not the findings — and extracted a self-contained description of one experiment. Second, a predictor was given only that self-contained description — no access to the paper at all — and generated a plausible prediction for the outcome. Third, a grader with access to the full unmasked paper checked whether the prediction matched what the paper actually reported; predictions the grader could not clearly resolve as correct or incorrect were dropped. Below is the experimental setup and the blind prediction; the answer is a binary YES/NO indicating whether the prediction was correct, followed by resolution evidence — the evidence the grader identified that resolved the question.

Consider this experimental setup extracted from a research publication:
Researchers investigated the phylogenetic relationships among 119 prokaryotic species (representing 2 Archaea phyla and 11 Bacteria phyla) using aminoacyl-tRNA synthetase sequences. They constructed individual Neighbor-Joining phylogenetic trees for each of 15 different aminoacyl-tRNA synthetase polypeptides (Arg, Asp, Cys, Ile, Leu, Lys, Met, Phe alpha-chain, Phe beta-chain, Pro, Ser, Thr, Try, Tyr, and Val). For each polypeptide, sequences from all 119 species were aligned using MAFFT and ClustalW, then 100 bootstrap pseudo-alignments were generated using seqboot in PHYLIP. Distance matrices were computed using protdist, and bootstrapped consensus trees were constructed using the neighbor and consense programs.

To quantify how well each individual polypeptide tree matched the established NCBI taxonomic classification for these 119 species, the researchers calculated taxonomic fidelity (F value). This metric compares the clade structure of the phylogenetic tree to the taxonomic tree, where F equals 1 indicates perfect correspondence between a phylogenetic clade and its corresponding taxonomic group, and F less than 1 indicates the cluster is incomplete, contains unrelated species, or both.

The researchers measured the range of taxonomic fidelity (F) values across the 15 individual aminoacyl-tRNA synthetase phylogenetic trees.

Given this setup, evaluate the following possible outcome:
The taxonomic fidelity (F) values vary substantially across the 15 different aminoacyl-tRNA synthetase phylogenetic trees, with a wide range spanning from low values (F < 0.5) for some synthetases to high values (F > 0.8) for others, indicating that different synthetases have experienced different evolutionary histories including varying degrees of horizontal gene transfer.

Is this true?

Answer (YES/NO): NO